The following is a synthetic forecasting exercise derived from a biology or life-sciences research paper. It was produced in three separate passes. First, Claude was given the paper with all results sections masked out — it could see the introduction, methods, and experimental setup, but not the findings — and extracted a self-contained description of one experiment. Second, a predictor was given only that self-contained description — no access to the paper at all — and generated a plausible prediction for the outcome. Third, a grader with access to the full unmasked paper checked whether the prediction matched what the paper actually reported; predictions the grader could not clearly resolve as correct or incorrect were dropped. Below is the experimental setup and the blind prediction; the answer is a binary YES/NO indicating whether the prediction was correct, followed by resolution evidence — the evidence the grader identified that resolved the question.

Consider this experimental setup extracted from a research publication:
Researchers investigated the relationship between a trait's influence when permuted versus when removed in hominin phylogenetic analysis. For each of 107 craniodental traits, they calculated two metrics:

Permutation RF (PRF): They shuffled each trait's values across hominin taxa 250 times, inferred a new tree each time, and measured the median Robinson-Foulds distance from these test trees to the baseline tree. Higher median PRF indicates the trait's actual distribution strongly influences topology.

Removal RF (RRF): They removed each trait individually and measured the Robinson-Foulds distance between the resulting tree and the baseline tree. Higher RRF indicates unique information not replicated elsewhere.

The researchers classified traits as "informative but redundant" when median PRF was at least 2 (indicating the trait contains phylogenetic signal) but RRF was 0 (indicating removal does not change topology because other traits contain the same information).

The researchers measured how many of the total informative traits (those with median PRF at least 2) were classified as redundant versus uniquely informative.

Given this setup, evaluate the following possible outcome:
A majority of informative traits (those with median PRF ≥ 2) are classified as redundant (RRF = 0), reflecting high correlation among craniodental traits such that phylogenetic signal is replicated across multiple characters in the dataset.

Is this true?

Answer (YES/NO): NO